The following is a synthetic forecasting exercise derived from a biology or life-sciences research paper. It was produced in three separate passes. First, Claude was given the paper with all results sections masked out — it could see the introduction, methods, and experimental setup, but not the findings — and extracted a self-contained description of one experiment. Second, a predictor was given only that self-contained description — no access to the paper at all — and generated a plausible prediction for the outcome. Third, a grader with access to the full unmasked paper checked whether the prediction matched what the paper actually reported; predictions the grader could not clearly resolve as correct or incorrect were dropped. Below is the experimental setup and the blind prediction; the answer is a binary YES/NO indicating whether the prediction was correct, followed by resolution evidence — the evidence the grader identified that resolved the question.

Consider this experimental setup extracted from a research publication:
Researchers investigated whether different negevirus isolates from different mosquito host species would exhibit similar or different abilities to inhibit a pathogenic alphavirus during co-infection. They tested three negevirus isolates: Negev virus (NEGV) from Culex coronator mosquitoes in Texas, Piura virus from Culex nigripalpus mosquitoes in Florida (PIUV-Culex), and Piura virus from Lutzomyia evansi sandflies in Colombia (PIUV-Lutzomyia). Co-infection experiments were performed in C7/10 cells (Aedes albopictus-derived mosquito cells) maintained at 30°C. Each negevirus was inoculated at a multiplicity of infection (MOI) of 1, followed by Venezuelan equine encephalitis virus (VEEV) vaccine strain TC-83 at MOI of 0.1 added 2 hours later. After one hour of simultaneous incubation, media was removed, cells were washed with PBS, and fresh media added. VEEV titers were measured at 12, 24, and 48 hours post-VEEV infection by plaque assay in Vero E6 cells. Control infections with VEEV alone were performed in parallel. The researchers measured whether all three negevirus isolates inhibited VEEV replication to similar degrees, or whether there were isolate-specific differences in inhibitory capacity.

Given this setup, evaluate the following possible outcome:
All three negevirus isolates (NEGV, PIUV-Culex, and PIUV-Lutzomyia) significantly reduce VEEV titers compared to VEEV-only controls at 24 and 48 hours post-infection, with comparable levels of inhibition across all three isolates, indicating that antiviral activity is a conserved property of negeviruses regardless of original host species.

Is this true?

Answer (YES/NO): YES